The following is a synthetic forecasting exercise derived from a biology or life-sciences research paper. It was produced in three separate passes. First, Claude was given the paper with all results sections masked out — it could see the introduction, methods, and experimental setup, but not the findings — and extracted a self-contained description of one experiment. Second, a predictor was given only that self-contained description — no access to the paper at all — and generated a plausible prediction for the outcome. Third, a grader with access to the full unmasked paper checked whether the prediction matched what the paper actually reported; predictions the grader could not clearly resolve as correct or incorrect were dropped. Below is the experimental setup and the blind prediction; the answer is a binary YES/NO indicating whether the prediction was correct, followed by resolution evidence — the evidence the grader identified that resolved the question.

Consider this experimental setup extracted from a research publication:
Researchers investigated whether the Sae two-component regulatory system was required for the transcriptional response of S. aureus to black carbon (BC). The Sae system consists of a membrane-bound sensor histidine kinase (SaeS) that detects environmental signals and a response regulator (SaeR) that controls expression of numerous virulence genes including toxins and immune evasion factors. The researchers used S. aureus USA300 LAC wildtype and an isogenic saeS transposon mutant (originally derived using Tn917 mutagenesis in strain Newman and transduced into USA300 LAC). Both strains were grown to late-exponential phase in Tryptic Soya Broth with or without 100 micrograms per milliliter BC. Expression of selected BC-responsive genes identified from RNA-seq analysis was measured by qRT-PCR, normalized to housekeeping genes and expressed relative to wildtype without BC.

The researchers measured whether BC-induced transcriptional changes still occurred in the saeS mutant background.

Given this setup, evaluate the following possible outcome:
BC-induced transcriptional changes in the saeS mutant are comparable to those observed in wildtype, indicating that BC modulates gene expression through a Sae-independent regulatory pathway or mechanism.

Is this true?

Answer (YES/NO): NO